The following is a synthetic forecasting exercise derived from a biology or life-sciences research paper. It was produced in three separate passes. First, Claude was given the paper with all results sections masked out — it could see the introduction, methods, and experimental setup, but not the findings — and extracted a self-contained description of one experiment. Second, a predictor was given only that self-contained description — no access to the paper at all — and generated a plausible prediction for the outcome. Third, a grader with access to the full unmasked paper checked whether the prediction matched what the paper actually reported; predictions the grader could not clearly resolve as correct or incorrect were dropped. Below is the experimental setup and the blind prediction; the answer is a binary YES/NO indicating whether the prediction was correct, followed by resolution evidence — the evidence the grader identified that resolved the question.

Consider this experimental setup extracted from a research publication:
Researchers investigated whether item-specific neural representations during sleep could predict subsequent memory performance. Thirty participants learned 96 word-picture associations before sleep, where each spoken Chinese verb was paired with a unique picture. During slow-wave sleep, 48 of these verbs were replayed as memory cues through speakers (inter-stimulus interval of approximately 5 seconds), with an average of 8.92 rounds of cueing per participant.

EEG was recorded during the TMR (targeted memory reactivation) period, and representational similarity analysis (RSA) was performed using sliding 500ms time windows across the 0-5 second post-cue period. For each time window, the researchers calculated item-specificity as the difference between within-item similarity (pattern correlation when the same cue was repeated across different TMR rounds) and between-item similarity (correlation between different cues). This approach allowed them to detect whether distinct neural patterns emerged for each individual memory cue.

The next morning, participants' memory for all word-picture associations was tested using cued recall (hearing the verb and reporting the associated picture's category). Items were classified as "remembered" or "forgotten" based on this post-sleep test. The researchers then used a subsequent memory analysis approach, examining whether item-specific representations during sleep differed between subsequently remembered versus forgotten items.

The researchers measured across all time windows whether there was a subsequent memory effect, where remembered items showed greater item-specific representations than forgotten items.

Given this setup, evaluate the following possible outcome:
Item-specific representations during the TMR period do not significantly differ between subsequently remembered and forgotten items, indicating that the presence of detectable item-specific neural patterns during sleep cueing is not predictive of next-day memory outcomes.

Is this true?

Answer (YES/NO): NO